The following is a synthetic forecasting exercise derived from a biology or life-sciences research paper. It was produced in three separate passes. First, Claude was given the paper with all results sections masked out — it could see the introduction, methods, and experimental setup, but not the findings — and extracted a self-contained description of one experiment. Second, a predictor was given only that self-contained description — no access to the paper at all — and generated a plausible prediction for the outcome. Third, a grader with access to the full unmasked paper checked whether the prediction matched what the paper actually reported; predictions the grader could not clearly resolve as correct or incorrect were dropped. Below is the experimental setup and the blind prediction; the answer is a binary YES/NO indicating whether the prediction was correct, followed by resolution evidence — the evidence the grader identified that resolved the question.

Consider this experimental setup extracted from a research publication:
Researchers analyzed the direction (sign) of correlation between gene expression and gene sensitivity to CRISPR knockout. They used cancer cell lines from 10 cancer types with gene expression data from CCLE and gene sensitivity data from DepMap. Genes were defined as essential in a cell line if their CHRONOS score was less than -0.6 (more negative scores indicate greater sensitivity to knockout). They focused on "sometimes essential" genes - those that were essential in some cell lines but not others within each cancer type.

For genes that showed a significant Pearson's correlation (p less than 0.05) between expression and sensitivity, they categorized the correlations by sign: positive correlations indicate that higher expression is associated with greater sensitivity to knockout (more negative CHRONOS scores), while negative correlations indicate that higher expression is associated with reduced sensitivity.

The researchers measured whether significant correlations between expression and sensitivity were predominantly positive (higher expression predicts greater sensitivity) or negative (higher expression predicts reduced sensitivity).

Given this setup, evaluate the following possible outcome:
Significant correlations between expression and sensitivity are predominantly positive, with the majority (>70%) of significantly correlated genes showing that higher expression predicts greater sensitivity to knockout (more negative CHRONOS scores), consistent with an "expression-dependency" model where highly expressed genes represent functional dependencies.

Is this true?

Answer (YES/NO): NO